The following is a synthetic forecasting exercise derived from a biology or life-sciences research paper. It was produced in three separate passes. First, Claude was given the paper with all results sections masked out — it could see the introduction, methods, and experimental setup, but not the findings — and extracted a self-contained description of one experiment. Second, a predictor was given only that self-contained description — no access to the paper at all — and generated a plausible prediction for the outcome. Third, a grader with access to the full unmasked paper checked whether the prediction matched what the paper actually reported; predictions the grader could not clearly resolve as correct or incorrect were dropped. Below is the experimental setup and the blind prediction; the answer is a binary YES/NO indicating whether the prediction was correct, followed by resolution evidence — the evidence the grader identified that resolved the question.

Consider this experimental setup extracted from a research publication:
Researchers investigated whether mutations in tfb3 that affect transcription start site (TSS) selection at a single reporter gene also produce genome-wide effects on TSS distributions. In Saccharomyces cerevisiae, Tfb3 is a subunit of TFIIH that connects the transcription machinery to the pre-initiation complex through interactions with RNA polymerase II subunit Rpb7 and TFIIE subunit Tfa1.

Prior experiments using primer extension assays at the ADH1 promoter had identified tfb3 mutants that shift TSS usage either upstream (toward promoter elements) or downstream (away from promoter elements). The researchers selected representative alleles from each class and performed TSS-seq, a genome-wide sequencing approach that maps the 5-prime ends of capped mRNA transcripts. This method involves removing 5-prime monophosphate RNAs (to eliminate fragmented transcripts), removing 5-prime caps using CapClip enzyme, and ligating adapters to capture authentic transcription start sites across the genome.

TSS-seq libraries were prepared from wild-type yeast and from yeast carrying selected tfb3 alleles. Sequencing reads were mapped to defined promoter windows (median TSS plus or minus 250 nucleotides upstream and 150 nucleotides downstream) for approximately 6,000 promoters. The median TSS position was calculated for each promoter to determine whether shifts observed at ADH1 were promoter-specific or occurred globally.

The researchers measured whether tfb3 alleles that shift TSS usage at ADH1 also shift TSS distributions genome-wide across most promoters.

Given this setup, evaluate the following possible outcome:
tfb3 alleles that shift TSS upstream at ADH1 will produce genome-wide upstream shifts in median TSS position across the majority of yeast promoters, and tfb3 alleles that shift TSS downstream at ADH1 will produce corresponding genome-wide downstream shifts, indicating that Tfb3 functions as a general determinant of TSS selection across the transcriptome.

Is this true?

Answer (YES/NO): YES